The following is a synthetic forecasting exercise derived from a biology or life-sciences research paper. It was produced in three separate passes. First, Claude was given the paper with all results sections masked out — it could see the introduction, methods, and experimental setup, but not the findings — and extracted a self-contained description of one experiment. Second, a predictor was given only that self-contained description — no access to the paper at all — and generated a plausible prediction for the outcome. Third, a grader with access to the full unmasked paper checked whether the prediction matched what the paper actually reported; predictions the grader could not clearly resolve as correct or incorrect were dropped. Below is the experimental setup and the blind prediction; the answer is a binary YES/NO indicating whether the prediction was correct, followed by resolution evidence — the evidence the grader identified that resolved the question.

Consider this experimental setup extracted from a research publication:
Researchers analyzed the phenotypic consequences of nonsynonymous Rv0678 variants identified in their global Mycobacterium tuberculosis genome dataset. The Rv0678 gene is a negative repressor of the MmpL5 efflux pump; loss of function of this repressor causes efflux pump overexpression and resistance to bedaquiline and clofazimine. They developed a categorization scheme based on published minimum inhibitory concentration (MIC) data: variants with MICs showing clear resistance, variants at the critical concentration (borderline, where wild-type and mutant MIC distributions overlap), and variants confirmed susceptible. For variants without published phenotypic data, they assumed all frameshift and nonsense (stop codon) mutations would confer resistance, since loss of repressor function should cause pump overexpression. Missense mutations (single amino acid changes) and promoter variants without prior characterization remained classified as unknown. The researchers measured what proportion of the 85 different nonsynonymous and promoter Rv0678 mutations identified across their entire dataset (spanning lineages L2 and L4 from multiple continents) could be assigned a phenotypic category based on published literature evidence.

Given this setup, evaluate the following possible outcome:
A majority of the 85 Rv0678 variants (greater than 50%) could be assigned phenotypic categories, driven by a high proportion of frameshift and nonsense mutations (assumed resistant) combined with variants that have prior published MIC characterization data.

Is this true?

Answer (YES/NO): NO